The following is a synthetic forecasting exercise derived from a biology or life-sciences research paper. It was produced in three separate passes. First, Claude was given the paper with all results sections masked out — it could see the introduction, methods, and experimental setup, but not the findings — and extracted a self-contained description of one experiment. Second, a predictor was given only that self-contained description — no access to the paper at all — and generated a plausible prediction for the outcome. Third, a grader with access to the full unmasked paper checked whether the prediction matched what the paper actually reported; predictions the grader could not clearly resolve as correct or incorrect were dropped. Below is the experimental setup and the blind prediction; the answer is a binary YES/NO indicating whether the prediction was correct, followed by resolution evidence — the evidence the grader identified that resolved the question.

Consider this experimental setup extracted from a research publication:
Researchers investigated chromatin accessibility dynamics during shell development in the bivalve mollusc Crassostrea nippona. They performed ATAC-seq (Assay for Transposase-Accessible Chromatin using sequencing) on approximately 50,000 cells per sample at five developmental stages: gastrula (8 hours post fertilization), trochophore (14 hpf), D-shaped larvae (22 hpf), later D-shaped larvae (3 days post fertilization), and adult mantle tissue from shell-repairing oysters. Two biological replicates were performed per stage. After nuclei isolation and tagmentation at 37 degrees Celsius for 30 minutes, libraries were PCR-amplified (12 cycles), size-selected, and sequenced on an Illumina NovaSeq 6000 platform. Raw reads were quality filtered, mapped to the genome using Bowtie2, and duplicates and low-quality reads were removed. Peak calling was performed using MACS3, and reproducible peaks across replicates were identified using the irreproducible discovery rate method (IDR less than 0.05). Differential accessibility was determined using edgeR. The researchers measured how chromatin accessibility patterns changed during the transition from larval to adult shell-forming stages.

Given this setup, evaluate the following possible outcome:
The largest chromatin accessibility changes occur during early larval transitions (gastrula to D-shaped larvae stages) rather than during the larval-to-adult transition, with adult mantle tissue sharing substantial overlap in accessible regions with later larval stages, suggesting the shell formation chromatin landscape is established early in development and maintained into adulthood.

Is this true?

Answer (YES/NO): NO